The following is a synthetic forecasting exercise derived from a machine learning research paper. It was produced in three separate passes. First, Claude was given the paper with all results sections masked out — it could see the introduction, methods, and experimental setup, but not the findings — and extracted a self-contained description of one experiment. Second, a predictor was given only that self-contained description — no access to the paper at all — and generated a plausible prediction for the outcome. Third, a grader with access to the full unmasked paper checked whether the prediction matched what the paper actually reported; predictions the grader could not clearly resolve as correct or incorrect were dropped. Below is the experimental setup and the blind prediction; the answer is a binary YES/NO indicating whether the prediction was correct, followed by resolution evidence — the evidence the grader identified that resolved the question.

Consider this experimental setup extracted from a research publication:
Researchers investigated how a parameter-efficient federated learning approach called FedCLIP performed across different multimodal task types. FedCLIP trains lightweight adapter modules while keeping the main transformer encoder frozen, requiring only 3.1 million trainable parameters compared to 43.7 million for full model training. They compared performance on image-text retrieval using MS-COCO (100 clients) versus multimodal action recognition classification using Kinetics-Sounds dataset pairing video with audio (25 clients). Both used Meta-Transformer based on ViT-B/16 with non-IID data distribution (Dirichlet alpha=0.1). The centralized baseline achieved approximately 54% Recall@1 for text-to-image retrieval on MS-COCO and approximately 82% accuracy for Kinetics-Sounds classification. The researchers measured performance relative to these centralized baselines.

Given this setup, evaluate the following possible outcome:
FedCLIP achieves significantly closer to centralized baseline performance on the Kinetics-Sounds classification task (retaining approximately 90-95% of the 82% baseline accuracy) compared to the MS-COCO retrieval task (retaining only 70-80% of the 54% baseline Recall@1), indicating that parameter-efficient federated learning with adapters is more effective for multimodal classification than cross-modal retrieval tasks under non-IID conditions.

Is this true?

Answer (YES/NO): NO